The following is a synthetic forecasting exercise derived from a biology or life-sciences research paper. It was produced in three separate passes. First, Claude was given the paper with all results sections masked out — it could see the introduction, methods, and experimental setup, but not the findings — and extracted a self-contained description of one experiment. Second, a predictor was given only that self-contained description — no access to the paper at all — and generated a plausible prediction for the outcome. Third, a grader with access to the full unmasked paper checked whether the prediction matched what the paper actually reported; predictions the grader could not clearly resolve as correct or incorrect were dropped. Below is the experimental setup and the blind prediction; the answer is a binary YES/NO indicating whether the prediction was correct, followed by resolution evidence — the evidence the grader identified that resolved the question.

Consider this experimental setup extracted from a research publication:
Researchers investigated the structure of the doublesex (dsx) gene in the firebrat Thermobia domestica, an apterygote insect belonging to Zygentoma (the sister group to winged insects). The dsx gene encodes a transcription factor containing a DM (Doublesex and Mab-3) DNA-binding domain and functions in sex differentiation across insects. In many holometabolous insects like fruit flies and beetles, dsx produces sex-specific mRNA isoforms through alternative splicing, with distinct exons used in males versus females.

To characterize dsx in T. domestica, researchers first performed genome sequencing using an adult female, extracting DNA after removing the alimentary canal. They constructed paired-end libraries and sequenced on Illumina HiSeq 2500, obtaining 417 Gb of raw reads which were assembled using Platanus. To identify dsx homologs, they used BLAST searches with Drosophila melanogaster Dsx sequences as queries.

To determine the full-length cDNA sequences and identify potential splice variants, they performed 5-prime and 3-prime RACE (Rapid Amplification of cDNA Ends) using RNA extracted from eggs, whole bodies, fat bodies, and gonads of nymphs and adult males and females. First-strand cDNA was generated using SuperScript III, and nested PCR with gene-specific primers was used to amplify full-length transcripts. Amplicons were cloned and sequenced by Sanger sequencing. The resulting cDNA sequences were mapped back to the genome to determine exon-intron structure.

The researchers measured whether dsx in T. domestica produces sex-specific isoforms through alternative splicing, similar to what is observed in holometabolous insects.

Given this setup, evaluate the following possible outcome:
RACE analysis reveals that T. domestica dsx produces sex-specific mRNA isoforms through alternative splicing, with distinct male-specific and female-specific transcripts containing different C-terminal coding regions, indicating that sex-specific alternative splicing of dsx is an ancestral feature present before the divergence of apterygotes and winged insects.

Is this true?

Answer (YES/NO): YES